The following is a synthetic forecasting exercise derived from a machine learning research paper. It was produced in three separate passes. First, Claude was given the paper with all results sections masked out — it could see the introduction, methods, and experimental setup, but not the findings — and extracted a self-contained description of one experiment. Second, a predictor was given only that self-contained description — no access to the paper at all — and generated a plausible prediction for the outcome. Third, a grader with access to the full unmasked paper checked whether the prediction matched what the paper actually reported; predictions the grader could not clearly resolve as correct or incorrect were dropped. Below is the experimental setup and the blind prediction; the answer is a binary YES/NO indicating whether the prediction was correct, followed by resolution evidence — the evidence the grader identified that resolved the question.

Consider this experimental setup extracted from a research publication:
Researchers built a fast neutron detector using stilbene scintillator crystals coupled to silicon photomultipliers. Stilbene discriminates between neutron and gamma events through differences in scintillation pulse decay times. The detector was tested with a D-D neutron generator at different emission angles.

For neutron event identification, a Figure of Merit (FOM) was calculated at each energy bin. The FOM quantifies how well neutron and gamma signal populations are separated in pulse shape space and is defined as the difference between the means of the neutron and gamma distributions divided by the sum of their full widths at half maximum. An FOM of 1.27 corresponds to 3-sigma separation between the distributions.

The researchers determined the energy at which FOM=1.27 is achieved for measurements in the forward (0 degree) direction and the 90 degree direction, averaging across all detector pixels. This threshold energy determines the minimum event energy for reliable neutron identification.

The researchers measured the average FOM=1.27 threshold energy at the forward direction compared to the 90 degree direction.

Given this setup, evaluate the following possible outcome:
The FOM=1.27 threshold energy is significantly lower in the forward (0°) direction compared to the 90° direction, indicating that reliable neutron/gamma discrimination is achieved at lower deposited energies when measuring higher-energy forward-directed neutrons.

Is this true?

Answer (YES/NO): NO